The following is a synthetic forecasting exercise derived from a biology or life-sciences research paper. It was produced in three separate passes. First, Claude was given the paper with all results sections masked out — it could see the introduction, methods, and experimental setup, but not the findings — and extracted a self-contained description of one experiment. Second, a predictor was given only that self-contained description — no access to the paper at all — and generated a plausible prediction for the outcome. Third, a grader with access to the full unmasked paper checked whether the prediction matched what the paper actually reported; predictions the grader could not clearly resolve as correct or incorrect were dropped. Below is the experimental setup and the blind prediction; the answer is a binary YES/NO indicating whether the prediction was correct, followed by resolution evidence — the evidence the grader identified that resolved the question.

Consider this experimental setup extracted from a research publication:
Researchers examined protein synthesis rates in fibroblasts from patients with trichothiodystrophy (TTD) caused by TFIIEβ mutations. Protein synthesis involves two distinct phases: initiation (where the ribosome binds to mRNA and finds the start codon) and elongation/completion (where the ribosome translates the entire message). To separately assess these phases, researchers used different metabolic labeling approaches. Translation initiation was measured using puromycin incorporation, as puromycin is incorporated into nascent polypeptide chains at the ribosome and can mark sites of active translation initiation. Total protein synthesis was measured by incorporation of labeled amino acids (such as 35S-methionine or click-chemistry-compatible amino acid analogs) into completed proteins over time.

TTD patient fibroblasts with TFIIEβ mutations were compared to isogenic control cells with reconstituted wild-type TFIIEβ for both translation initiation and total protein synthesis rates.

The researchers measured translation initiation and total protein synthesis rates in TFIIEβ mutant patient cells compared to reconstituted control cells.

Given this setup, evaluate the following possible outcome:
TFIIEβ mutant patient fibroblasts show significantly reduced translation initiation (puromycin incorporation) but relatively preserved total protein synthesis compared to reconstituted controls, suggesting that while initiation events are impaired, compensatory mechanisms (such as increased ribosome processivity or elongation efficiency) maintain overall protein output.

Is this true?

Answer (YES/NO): NO